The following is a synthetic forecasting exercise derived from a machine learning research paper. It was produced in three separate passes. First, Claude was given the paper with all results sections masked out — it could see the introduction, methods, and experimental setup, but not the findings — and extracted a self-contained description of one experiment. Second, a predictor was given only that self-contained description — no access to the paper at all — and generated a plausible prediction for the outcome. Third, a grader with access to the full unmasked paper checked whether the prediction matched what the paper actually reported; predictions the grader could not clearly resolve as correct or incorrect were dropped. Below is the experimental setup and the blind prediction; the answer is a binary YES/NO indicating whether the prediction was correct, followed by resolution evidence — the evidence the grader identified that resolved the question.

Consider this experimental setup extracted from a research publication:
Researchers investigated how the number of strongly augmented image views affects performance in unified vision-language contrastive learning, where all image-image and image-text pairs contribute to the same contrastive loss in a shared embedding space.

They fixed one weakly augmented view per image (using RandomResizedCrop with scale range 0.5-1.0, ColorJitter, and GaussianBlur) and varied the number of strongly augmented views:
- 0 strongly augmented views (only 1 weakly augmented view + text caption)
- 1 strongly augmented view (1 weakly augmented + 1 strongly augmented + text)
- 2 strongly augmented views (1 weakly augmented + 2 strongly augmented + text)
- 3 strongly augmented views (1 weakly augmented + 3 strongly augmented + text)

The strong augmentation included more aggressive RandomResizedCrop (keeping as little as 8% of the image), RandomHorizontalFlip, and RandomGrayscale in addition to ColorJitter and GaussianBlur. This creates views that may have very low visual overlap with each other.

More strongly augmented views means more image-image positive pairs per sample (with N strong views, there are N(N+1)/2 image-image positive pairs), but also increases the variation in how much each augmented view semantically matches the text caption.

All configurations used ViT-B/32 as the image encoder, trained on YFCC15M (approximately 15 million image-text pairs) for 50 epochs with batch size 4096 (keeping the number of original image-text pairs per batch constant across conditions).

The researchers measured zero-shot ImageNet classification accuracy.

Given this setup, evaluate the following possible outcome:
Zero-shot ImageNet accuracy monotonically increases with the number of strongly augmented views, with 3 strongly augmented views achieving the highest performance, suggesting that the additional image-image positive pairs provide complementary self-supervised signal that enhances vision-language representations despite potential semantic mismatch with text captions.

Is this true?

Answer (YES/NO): YES